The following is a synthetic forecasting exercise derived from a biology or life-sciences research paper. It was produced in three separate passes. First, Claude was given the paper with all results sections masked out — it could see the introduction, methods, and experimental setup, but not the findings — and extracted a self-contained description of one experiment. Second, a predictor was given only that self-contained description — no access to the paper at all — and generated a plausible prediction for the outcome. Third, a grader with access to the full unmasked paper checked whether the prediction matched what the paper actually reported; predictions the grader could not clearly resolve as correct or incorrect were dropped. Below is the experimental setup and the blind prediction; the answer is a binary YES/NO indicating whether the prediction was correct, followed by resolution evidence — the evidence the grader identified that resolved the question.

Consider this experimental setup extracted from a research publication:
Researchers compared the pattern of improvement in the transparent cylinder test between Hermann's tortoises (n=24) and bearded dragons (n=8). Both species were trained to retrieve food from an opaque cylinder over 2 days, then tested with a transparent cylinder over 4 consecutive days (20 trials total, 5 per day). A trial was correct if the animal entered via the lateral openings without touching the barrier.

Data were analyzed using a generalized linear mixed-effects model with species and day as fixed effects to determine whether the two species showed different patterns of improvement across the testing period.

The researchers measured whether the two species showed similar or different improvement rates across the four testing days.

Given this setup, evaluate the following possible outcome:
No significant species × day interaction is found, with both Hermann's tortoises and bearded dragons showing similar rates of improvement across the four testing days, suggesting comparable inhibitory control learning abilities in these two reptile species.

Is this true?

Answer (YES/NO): YES